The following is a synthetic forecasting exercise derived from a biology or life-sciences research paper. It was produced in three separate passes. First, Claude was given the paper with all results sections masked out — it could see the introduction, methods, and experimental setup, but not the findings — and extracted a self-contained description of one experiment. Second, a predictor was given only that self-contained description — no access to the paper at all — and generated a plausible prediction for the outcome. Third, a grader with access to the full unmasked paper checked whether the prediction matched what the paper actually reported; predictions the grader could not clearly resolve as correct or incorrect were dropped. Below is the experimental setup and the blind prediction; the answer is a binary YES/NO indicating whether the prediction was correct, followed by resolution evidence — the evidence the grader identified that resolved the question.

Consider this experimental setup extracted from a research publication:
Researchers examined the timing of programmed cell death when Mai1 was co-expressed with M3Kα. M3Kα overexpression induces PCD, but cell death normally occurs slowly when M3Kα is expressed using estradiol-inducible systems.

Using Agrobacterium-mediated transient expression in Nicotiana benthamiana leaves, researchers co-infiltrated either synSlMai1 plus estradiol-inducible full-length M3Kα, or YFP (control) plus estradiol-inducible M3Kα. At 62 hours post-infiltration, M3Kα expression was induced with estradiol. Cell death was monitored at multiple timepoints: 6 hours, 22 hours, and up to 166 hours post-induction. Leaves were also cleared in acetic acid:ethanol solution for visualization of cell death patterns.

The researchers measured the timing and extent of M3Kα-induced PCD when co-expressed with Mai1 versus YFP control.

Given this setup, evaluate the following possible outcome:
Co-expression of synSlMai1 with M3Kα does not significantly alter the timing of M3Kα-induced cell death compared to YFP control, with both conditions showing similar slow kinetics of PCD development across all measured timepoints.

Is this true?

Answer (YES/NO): NO